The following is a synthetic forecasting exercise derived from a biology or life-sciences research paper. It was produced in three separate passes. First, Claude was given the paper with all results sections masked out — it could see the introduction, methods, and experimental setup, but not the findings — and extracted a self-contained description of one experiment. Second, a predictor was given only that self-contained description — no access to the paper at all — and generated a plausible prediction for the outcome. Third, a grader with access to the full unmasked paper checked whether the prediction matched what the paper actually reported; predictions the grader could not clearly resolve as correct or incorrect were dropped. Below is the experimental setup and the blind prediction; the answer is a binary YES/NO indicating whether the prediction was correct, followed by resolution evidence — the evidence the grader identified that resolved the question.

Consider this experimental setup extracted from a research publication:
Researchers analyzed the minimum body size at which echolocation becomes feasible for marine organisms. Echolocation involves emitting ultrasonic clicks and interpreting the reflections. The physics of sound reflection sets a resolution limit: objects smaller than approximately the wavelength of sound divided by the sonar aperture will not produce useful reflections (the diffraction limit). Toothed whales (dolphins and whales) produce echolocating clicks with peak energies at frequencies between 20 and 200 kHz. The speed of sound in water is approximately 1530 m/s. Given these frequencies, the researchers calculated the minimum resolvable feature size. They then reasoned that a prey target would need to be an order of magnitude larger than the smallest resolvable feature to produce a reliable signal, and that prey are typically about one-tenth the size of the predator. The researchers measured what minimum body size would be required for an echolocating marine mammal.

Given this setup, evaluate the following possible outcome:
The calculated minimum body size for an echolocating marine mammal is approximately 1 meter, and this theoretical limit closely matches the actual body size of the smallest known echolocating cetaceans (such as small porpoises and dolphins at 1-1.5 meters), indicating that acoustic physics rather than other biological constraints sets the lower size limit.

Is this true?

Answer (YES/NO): NO